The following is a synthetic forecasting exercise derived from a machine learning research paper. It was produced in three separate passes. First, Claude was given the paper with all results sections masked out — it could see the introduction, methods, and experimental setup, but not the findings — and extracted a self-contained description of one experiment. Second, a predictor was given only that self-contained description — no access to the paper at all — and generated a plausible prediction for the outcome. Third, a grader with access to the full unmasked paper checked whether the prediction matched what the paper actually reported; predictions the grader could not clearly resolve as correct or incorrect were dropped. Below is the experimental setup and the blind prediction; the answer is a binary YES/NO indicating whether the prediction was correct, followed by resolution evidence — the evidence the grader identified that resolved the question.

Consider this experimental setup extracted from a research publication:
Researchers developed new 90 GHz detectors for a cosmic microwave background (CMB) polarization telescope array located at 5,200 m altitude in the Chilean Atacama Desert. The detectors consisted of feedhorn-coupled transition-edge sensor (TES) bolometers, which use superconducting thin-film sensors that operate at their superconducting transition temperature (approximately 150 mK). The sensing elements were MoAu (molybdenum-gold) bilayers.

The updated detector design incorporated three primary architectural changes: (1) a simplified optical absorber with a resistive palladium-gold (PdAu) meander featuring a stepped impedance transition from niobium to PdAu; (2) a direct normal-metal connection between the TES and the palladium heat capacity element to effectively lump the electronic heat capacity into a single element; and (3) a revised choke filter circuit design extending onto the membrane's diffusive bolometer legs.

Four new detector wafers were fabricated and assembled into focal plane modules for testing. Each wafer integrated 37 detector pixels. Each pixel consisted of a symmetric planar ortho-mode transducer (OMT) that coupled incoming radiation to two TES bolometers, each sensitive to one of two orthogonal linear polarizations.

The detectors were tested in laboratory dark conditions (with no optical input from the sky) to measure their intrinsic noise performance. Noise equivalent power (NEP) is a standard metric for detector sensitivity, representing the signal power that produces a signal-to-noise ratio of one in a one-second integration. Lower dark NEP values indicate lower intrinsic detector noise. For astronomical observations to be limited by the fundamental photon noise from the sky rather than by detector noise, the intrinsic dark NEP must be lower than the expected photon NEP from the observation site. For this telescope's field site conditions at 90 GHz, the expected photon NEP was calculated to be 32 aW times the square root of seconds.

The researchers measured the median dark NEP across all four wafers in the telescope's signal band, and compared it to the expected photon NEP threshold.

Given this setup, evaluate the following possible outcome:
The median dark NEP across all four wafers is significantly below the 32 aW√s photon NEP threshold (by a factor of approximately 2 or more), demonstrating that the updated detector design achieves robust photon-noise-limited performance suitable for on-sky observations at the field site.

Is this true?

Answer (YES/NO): YES